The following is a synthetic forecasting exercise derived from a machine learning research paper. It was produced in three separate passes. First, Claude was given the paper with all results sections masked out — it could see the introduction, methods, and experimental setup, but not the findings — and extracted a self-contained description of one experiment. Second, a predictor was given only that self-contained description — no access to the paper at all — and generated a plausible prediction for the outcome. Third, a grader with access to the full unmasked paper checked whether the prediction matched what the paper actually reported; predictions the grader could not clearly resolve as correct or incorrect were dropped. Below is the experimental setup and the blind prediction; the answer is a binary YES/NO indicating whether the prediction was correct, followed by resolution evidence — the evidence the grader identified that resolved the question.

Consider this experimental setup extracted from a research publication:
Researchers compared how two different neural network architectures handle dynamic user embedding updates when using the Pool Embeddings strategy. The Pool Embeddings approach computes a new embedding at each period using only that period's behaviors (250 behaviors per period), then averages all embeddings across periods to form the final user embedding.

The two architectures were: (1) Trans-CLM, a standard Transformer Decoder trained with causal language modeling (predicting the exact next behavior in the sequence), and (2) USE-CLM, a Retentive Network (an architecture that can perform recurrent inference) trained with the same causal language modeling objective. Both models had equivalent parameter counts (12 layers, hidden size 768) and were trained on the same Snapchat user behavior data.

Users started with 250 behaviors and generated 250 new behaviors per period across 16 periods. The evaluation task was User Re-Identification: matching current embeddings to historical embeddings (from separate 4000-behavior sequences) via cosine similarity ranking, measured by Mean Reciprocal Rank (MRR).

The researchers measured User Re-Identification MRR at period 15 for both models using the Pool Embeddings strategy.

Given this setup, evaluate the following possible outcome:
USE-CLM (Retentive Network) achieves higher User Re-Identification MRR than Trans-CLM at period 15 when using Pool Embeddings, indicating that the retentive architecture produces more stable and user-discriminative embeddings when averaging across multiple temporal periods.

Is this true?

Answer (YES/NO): NO